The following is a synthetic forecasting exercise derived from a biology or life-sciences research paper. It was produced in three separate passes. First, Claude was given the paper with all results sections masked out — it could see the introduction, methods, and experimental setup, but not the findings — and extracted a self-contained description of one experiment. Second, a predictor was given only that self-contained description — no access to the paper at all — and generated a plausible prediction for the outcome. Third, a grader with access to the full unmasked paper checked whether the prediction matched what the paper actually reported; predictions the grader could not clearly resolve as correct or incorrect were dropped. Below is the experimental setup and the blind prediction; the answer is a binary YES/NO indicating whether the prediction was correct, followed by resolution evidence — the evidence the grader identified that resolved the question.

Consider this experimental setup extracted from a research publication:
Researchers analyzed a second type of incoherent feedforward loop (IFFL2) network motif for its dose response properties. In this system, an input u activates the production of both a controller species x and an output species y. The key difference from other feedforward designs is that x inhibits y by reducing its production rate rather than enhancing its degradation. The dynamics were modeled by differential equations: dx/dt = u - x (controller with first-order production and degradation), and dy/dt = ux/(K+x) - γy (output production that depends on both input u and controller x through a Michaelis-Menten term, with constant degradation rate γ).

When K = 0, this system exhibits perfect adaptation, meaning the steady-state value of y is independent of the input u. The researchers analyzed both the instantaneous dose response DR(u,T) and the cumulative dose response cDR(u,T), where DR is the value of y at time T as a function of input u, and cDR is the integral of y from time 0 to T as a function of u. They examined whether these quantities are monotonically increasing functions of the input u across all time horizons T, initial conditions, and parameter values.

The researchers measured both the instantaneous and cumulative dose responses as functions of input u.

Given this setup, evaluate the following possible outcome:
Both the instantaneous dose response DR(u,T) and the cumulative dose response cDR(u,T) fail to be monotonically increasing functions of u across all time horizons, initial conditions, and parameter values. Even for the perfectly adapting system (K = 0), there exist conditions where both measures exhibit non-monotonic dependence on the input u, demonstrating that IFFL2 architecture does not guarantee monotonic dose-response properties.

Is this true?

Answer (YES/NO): NO